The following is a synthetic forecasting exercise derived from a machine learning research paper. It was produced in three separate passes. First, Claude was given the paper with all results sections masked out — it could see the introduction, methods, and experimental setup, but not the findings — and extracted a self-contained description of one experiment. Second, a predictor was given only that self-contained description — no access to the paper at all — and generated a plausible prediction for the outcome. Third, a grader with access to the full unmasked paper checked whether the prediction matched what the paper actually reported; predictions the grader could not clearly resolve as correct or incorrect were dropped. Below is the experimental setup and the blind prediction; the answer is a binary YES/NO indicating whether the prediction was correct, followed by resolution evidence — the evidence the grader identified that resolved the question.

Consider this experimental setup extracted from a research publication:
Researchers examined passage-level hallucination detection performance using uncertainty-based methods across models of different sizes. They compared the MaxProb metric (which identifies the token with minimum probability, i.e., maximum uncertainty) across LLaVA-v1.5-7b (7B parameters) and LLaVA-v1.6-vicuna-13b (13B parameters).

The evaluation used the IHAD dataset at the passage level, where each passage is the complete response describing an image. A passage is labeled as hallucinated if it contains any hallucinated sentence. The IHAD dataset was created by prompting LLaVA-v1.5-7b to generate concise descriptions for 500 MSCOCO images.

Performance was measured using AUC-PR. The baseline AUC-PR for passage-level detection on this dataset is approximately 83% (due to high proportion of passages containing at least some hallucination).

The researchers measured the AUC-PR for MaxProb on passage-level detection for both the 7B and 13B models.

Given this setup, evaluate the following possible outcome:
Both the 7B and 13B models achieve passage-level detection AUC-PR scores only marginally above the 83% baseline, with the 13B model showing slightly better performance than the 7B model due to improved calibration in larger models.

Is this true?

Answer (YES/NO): NO